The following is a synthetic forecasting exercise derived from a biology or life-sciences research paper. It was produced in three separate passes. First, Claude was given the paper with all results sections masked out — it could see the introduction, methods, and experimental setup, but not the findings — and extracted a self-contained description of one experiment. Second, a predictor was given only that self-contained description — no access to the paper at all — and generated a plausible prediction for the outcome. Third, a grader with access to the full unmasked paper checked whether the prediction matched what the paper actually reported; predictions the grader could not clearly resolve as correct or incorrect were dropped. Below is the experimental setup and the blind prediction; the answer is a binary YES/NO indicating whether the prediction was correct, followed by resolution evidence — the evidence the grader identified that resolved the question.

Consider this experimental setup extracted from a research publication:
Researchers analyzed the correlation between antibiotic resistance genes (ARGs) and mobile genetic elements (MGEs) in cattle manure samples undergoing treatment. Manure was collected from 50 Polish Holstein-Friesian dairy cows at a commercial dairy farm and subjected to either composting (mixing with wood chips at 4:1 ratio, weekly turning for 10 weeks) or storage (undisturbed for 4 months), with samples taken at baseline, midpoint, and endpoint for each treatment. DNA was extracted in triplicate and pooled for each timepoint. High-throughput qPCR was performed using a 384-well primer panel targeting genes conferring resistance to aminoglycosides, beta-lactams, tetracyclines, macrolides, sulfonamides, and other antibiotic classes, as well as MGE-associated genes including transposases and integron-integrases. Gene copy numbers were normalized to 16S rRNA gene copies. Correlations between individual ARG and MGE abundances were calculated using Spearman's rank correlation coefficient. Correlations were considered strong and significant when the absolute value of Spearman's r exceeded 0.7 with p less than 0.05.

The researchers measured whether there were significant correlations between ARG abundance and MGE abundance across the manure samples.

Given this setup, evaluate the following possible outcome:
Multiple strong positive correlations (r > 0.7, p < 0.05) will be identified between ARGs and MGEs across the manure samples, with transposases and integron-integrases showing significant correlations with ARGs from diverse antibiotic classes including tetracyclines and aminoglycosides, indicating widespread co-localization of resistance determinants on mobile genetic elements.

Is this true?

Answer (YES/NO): YES